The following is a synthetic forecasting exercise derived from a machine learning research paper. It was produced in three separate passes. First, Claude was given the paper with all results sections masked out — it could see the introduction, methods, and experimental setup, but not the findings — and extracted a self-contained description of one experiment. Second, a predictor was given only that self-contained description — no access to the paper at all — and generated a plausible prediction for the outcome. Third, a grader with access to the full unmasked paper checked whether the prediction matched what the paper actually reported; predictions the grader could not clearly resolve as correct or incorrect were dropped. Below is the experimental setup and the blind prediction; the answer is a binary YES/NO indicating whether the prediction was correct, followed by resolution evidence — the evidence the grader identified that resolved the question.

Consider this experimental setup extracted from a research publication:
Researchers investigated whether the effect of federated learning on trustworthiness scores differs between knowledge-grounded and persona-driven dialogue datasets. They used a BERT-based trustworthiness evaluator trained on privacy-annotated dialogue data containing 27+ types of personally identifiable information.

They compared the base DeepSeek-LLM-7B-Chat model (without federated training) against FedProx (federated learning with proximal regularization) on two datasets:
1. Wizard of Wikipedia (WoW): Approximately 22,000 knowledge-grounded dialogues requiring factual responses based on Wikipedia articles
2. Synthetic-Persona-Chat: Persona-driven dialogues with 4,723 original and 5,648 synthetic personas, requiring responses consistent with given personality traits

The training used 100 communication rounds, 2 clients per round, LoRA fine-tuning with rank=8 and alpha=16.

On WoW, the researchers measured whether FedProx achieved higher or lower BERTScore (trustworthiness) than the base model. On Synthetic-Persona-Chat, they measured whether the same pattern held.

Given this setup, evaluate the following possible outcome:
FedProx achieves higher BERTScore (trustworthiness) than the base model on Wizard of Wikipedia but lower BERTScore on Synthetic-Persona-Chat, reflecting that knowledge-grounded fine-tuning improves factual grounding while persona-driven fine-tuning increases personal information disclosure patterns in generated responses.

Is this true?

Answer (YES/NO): NO